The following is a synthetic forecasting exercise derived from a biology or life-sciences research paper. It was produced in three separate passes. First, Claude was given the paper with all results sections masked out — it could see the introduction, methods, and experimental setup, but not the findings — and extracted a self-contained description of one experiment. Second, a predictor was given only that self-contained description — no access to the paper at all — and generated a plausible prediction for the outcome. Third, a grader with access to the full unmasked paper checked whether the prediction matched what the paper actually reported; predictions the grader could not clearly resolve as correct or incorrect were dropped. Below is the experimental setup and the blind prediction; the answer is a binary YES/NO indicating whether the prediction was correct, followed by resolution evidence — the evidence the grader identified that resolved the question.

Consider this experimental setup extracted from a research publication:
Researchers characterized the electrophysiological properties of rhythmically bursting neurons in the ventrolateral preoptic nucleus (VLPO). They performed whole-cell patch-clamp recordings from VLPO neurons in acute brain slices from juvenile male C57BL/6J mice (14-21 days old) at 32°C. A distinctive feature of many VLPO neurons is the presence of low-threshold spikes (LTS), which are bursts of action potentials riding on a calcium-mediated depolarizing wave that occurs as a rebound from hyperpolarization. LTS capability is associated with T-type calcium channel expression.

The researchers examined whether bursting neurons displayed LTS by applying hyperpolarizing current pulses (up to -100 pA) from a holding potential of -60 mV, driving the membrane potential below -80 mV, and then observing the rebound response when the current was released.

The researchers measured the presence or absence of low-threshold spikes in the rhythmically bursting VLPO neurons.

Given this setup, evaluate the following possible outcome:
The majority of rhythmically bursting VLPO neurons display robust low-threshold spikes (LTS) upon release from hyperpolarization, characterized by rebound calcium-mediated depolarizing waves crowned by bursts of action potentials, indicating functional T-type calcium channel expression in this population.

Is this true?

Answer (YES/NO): YES